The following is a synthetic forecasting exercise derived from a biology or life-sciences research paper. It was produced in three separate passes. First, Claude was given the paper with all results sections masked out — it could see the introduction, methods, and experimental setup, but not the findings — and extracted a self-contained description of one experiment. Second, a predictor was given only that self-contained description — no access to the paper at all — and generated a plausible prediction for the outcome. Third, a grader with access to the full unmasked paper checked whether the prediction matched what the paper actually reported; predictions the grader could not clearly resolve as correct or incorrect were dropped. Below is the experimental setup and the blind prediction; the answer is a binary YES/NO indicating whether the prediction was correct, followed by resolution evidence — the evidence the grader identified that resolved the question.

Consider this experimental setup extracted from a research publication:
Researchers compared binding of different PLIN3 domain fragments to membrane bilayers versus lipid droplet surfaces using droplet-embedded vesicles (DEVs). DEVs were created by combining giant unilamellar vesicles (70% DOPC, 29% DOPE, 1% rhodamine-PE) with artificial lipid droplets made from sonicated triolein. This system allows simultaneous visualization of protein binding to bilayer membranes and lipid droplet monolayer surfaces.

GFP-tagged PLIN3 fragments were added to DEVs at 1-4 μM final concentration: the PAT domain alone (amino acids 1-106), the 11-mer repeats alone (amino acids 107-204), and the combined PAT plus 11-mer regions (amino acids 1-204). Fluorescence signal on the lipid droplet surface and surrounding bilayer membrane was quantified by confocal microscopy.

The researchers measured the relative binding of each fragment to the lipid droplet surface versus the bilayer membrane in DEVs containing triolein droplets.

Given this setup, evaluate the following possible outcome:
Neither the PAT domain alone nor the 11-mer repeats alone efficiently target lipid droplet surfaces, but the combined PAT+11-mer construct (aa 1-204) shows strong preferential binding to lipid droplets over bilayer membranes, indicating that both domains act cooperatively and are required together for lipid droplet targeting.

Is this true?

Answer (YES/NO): NO